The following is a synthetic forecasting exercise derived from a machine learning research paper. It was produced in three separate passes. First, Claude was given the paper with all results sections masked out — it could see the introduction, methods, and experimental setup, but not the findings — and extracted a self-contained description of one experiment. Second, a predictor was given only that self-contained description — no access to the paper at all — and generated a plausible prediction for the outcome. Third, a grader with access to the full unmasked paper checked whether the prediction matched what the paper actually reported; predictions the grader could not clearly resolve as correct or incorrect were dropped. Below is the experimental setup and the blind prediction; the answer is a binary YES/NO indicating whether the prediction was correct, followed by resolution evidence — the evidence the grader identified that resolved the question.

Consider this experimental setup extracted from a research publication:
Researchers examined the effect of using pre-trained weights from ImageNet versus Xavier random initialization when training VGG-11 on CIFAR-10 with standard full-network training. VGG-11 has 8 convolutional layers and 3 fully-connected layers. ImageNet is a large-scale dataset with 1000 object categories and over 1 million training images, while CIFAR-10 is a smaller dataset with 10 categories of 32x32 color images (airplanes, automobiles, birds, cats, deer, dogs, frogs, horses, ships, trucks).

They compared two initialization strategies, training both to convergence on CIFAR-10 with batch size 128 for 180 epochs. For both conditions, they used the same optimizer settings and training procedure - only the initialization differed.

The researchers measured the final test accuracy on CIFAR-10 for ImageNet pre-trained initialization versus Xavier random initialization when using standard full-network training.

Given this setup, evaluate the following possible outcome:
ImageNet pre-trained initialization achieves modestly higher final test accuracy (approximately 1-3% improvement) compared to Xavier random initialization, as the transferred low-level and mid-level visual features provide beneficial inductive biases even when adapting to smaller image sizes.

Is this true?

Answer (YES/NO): NO